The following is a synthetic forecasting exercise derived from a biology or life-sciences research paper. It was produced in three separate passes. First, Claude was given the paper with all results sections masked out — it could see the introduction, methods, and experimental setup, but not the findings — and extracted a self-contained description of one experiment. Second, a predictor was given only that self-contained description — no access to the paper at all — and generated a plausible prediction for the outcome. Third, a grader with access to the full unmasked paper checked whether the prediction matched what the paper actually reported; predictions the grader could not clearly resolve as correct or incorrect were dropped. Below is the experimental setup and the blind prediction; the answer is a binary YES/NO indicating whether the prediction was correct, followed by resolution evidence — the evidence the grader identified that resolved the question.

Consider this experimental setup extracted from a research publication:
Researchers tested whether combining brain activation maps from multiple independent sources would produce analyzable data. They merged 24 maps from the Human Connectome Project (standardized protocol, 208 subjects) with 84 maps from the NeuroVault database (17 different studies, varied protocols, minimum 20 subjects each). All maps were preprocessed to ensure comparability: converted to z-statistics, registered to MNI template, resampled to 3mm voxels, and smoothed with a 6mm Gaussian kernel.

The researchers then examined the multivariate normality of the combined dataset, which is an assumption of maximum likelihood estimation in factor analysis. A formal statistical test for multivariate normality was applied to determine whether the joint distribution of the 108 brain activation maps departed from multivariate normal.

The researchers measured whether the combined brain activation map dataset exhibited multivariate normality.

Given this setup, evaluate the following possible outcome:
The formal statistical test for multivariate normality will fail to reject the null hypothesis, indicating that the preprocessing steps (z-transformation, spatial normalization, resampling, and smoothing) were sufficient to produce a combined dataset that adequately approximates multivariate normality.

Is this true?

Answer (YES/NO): NO